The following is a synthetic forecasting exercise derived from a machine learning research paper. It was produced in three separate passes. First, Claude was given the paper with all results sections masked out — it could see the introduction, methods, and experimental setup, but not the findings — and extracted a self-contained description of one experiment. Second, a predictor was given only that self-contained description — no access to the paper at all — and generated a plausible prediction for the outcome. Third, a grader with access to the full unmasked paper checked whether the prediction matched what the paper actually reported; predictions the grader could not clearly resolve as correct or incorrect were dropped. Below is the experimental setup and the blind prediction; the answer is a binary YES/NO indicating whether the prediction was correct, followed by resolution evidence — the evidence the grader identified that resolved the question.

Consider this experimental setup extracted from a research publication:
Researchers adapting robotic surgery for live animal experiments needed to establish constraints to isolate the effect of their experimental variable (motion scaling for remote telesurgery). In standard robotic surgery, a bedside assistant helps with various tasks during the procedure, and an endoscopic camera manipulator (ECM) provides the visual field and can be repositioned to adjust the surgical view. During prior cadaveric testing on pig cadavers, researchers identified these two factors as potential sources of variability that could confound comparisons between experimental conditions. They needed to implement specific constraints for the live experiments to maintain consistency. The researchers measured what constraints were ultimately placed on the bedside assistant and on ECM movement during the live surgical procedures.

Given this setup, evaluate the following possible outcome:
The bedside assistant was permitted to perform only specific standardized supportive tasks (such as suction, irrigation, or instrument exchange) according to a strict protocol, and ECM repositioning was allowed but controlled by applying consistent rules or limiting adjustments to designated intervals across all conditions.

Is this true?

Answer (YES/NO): NO